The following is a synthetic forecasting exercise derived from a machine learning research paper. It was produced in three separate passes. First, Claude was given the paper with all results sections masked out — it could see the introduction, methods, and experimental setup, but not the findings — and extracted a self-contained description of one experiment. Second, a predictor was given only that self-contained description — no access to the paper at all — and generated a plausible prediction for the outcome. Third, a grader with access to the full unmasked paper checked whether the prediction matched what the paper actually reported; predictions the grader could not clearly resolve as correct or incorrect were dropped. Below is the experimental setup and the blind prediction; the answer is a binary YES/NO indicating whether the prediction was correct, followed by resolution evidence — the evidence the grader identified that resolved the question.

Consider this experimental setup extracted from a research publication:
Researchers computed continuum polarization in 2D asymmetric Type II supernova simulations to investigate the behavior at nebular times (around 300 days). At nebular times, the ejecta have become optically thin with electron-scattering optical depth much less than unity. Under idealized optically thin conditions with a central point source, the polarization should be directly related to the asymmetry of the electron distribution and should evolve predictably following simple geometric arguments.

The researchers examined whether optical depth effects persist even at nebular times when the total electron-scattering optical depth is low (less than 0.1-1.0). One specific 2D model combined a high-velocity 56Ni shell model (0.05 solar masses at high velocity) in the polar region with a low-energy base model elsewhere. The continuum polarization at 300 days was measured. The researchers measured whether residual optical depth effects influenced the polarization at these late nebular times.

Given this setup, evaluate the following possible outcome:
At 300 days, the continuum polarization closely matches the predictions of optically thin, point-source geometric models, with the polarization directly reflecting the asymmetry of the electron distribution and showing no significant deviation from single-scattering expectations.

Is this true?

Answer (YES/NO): NO